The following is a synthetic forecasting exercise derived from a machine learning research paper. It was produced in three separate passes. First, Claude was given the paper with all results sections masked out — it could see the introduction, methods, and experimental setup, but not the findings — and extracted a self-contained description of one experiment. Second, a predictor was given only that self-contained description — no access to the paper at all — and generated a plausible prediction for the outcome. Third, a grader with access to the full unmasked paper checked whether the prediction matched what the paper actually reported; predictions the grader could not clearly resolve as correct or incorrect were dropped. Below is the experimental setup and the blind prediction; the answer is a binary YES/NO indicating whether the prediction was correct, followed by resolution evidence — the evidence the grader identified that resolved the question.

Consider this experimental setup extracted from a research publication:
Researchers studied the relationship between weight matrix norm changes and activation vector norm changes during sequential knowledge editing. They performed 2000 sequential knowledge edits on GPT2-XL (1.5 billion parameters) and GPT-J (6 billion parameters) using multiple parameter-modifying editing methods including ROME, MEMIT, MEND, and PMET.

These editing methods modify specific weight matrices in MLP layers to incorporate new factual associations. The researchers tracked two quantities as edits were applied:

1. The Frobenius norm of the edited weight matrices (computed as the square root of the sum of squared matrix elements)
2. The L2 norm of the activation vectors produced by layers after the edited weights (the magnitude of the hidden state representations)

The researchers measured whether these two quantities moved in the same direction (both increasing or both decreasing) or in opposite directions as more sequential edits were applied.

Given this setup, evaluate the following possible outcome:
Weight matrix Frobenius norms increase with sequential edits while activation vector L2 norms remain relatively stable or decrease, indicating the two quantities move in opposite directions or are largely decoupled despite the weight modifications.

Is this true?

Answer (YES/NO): YES